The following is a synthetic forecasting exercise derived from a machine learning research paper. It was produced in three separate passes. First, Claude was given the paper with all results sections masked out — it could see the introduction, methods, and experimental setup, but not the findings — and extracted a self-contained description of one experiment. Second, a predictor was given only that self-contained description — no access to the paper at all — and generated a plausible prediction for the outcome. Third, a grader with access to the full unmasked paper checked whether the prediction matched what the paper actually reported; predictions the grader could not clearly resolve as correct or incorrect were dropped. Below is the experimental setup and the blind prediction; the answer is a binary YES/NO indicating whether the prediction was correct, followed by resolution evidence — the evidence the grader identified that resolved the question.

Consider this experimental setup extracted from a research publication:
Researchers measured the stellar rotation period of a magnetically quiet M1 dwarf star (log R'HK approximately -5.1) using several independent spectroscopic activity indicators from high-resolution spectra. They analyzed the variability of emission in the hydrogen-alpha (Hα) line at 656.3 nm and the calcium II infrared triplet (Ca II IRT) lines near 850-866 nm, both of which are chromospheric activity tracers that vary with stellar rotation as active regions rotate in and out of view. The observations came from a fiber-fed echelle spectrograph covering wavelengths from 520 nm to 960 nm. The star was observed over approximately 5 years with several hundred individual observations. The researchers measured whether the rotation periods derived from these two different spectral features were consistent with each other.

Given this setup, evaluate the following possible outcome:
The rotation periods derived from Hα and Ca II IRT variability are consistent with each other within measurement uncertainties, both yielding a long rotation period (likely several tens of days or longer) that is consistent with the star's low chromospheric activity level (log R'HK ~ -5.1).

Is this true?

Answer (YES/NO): YES